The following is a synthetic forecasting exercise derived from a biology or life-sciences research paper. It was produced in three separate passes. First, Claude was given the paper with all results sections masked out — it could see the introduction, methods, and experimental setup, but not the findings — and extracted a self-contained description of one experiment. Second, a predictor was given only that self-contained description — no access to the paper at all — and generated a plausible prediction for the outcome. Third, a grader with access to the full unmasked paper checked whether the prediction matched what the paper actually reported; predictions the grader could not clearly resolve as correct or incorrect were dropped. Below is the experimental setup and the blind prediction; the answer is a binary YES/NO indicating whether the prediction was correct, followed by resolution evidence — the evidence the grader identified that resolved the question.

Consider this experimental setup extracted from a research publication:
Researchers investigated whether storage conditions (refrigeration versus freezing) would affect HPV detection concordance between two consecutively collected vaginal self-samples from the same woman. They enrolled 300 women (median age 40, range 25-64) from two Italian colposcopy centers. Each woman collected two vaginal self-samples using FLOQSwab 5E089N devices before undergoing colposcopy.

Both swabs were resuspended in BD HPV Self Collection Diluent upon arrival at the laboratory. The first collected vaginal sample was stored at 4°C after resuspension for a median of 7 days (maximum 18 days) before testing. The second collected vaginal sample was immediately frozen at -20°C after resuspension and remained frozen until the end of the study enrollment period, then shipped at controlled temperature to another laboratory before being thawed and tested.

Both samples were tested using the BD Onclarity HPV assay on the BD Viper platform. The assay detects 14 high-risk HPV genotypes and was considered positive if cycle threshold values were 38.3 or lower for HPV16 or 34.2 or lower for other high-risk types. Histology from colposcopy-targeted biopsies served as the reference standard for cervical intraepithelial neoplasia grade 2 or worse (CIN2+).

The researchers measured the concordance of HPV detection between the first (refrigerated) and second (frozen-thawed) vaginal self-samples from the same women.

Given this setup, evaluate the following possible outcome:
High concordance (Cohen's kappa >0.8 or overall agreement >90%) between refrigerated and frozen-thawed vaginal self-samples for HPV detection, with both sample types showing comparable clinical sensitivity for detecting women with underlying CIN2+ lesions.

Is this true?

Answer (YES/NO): YES